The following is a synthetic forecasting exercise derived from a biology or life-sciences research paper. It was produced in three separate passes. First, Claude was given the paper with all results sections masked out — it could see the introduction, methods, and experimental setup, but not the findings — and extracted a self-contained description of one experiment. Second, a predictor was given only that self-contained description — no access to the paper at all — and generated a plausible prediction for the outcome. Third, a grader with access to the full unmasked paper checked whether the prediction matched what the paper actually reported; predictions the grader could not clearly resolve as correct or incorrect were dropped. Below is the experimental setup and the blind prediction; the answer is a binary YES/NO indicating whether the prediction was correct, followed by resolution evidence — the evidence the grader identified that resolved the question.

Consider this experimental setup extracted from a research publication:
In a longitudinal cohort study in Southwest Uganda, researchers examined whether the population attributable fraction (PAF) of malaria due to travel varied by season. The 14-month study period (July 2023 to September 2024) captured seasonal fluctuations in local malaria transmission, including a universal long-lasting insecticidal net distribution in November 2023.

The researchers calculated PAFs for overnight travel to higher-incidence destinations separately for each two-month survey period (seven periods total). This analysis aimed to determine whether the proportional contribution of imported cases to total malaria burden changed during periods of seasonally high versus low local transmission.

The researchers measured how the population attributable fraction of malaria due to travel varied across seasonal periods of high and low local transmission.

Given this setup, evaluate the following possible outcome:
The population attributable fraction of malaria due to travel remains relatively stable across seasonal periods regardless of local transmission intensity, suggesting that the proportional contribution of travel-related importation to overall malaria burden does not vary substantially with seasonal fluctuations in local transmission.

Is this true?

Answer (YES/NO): NO